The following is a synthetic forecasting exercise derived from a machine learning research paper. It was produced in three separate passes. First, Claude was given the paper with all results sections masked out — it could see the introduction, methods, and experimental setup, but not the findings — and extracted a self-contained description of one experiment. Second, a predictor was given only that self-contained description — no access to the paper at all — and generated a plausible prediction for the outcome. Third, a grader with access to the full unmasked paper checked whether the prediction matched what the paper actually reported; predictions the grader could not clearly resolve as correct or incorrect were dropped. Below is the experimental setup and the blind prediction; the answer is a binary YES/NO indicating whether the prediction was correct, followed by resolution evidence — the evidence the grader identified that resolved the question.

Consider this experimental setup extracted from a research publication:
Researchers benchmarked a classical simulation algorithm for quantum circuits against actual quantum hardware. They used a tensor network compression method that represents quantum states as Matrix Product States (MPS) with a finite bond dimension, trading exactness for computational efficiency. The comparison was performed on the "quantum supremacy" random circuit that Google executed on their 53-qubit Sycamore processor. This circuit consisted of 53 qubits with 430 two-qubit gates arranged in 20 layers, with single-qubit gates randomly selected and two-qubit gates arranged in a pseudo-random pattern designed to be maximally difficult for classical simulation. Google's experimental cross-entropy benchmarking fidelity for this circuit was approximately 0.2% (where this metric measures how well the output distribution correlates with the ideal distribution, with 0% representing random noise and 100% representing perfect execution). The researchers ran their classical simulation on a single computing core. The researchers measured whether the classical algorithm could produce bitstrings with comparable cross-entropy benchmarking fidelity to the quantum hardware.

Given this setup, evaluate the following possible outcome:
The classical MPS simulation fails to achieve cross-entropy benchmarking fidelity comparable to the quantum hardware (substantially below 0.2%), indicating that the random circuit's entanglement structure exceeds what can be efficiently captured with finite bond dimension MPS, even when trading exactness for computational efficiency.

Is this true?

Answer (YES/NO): NO